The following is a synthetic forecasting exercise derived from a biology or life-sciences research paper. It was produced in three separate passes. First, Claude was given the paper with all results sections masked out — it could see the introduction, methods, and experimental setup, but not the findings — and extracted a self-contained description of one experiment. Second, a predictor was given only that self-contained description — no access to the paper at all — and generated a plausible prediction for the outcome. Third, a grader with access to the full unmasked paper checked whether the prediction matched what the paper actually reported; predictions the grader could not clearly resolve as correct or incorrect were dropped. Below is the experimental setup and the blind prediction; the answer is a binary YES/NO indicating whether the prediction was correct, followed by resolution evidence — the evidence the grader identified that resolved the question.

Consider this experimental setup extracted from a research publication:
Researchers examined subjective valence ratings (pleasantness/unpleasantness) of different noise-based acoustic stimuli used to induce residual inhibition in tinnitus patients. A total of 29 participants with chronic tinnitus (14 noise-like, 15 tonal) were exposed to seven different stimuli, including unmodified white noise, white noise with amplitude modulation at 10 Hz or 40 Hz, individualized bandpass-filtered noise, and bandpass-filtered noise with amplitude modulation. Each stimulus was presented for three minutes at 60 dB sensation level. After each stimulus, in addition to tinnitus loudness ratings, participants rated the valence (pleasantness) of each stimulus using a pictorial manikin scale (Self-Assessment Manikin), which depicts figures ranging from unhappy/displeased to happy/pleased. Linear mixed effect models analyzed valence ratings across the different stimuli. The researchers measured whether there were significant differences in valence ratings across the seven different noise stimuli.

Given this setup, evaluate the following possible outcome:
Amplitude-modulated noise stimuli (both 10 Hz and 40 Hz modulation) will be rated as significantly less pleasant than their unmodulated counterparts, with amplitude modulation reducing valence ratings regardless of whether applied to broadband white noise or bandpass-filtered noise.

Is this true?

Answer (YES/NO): NO